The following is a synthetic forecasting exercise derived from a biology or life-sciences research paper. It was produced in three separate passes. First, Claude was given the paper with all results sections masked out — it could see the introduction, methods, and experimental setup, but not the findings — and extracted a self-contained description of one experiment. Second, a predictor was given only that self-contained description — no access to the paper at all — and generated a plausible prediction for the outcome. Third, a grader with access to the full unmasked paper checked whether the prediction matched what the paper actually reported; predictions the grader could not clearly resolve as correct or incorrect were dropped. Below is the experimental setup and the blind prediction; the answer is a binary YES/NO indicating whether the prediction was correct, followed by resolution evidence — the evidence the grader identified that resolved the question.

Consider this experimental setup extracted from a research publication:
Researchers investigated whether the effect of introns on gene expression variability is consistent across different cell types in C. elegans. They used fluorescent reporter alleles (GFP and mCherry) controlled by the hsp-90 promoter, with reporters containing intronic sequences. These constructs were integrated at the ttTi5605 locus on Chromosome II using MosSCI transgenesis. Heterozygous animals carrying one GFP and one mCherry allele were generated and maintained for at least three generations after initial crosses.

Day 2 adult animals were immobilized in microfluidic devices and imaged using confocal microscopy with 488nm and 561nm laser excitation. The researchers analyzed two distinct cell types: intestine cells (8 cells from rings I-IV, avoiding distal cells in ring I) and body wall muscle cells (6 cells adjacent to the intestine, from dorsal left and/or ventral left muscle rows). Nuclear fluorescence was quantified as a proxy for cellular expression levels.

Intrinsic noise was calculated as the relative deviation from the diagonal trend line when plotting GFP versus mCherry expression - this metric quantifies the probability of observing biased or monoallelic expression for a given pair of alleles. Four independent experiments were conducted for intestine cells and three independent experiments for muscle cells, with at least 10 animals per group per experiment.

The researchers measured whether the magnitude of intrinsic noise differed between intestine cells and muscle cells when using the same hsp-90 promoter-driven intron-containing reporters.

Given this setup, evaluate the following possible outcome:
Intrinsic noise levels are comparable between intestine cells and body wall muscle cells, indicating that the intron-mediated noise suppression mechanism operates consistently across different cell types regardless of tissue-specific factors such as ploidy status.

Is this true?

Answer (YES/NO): NO